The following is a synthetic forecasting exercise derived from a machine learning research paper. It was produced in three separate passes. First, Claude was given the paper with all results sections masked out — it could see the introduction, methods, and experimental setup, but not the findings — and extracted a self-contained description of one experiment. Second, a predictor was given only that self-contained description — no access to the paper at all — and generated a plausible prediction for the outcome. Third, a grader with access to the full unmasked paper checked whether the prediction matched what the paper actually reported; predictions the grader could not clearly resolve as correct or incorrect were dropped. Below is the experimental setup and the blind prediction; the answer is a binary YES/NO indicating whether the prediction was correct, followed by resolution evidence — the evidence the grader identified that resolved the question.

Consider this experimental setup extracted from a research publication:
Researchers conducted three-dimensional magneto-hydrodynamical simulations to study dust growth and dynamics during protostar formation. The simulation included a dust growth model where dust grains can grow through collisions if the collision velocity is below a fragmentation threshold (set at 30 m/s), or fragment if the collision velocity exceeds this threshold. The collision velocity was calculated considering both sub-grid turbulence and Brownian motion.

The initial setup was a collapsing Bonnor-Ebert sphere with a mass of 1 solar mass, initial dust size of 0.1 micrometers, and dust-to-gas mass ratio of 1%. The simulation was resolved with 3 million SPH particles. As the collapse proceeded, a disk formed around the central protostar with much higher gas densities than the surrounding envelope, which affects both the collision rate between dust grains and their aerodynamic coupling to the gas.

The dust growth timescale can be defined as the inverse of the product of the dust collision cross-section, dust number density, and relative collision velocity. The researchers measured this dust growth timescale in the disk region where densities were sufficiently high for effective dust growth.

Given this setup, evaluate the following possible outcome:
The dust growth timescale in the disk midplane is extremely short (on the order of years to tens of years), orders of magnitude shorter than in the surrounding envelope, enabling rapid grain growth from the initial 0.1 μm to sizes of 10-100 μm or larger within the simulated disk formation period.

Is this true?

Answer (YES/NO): NO